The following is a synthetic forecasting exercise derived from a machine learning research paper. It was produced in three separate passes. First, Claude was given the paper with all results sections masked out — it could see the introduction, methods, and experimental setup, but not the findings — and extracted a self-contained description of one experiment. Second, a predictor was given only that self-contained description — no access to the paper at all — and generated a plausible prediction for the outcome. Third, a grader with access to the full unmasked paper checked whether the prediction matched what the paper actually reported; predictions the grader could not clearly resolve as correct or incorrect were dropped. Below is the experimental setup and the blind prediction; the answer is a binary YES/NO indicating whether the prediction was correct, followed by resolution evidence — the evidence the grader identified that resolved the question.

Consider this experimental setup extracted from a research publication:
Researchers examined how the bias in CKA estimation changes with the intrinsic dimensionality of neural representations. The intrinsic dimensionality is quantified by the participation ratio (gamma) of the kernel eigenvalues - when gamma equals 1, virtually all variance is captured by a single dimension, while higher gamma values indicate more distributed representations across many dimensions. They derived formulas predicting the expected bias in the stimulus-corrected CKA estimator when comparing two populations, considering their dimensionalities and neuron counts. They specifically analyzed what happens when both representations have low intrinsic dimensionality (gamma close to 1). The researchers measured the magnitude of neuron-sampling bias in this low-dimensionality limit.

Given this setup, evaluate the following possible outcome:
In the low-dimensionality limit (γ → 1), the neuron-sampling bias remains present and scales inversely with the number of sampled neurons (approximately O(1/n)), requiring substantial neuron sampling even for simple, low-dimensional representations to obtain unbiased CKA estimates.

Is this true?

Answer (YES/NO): NO